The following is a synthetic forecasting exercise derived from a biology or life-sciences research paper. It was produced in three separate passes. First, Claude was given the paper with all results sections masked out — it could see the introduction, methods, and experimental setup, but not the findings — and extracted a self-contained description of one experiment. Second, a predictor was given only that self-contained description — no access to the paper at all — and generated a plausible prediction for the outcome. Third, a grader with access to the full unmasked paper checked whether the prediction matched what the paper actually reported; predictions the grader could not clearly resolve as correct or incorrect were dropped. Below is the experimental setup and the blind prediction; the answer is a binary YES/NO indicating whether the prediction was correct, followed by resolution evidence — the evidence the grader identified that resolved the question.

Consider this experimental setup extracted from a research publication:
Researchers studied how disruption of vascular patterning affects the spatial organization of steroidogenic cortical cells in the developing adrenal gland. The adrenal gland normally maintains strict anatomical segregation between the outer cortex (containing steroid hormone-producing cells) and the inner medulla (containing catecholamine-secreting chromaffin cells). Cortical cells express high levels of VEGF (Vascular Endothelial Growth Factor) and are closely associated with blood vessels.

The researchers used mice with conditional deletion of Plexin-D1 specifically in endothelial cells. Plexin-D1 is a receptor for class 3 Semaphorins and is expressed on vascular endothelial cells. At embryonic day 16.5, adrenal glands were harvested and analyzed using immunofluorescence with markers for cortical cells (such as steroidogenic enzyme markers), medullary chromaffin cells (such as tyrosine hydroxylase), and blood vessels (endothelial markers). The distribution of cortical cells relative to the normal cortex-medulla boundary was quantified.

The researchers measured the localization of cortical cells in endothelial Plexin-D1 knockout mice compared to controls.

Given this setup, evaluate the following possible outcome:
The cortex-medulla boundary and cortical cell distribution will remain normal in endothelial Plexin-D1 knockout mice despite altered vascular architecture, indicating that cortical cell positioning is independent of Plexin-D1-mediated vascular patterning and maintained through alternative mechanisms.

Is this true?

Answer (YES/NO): NO